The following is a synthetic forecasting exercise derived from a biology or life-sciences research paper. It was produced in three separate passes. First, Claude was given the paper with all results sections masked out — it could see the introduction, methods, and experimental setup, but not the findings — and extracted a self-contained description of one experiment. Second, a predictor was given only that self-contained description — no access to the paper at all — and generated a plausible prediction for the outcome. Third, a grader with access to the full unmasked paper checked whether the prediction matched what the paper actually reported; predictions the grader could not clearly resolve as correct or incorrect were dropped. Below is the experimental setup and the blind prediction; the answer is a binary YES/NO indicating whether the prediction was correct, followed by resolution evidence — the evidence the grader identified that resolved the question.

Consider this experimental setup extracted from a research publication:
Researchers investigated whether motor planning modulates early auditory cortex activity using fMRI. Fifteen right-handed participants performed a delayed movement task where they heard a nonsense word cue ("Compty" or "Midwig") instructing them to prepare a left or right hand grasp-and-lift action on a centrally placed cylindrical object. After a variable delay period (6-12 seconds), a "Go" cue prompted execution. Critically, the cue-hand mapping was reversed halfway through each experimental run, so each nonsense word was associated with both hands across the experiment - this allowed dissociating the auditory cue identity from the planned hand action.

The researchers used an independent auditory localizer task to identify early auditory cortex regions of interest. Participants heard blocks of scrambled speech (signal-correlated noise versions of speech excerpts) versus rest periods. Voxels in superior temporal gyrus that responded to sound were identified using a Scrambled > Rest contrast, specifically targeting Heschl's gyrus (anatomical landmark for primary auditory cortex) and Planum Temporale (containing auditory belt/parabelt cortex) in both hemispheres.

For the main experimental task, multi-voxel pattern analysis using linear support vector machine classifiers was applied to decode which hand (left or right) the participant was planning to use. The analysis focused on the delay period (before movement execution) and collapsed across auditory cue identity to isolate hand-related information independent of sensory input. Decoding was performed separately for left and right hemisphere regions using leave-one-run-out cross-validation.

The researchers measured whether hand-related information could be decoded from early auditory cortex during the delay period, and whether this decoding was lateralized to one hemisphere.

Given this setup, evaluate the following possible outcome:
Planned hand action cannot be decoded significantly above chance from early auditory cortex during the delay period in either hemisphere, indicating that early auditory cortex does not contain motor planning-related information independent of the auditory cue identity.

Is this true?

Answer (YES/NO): NO